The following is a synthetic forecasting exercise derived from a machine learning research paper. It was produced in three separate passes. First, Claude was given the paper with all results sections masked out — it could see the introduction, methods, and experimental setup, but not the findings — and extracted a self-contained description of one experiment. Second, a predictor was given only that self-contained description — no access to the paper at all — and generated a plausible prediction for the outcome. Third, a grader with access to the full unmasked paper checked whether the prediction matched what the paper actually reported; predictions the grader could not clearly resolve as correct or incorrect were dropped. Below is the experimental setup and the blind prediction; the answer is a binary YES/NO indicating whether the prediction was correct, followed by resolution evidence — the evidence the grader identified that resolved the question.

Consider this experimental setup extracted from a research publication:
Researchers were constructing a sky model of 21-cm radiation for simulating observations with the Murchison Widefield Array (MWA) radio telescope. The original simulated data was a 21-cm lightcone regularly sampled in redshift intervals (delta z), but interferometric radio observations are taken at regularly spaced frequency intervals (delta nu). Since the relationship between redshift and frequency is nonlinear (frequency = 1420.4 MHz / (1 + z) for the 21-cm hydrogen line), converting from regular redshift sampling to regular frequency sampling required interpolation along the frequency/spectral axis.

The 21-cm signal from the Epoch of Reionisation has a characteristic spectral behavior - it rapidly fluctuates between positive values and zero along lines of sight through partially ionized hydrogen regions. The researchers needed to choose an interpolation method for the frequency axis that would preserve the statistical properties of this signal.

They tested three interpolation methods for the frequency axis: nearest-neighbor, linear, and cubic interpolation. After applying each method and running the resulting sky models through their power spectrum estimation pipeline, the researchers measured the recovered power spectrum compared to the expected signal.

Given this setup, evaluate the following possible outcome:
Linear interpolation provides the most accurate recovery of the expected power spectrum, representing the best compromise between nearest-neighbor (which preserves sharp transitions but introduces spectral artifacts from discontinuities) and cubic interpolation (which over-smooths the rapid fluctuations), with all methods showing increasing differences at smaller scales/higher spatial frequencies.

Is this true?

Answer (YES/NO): NO